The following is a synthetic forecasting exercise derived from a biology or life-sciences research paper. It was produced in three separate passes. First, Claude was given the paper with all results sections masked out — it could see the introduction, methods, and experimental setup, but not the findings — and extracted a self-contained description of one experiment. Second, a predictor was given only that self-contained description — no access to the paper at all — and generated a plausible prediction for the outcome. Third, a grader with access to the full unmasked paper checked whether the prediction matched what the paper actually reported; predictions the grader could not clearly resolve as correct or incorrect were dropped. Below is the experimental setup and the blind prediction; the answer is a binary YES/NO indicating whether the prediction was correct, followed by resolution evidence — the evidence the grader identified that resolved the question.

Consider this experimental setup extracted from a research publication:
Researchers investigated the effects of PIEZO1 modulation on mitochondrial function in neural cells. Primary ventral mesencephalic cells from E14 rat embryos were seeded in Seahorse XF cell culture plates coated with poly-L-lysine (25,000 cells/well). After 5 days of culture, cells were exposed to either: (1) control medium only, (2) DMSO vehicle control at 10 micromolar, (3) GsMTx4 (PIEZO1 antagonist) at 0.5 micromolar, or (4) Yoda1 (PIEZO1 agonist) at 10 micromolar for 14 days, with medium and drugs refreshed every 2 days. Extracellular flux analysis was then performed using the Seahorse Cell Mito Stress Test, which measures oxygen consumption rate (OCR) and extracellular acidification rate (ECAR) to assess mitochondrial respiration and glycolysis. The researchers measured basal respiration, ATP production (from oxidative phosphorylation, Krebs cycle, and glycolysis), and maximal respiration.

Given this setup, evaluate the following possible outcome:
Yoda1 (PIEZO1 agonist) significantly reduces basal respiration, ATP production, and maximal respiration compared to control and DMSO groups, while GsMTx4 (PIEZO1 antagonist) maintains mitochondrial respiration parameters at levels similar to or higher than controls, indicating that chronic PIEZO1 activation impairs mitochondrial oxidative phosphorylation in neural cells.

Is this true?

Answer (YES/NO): NO